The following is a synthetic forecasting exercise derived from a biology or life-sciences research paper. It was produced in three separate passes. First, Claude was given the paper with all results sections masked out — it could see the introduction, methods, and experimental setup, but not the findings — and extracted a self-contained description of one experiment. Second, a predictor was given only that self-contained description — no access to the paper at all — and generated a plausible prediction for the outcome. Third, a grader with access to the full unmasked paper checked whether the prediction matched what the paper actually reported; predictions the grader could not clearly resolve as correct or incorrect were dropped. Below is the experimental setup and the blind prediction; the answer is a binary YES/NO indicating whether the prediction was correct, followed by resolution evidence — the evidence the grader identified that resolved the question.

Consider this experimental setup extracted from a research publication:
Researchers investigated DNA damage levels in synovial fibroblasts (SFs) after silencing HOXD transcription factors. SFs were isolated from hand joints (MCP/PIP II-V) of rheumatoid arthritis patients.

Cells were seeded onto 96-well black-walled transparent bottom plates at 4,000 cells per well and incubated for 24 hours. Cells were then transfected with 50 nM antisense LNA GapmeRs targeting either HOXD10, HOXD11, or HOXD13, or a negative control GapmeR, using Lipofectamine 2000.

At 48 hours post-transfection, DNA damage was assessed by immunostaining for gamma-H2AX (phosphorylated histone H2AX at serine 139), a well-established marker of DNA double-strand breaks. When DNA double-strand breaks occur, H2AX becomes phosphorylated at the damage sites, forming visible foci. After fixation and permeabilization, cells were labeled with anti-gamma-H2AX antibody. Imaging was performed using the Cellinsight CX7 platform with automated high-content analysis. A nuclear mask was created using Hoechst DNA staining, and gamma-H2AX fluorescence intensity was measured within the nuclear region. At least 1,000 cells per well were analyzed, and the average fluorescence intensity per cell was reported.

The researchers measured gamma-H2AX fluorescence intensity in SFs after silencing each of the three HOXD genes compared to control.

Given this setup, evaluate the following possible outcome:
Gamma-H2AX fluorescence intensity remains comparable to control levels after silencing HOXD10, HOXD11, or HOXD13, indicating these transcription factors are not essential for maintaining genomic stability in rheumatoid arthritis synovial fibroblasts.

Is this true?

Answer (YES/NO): NO